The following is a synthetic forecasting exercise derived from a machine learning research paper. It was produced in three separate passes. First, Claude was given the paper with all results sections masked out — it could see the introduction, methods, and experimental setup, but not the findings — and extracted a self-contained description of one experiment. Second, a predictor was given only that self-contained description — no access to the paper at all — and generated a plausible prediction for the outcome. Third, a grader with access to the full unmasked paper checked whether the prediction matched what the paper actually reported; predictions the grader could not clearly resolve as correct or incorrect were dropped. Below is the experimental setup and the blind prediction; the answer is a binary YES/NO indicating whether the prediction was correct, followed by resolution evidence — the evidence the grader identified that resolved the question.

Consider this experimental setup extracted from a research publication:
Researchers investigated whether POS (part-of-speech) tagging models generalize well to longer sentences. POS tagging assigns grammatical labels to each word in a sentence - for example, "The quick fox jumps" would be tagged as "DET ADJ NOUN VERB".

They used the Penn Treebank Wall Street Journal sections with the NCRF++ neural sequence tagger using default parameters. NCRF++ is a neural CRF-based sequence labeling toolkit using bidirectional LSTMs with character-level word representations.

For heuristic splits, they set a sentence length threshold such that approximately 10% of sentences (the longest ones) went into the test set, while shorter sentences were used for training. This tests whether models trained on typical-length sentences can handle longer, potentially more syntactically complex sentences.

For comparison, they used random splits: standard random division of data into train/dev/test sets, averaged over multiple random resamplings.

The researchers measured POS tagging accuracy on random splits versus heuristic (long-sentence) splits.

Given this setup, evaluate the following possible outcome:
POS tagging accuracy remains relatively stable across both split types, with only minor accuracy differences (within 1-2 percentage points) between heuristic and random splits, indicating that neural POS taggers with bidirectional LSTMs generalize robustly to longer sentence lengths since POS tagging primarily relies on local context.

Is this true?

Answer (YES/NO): YES